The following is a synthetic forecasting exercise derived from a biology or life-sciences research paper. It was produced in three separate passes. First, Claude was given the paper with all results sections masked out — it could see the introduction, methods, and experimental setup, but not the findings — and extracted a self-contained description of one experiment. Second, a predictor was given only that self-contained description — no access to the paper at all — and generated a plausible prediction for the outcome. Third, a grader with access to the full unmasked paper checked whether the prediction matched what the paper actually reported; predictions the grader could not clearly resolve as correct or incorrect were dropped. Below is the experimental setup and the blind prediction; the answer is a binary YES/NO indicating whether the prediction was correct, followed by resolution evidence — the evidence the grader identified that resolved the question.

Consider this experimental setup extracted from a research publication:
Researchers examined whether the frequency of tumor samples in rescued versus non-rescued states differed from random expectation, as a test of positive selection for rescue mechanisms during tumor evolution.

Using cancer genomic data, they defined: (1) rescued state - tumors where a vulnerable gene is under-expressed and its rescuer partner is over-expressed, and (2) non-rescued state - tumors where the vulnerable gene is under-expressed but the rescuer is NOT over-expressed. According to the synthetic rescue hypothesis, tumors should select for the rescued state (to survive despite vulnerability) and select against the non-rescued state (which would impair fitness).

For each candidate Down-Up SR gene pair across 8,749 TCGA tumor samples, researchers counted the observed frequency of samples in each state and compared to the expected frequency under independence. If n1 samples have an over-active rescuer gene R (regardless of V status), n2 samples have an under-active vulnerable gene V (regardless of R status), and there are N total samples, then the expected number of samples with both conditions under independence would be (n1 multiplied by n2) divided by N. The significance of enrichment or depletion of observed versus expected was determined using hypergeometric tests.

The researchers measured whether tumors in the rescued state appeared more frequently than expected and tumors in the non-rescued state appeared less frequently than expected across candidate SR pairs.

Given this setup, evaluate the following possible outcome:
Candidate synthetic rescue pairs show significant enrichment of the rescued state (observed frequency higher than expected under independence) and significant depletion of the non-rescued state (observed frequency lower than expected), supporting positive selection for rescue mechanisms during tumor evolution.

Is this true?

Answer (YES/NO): YES